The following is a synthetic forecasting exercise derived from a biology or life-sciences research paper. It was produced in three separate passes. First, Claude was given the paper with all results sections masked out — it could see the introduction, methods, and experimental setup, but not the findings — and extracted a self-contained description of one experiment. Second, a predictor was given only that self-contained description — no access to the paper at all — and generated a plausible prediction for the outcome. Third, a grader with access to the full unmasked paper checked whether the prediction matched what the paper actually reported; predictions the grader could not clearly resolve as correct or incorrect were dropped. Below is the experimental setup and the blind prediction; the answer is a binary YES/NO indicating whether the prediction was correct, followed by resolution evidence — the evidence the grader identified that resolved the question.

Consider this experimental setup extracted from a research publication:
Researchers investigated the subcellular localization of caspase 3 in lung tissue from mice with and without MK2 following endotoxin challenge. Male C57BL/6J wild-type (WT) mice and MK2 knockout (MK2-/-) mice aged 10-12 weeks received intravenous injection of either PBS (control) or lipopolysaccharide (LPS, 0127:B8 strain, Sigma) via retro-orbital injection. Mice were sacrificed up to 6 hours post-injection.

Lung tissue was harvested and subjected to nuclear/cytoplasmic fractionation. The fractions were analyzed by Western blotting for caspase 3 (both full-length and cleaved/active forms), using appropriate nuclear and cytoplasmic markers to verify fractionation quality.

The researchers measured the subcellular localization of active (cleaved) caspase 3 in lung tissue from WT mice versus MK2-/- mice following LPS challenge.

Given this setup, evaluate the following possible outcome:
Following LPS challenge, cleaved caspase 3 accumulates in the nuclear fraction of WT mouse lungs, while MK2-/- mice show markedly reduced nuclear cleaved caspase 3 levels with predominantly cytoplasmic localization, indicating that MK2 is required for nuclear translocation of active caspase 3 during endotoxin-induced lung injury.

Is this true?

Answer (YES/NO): YES